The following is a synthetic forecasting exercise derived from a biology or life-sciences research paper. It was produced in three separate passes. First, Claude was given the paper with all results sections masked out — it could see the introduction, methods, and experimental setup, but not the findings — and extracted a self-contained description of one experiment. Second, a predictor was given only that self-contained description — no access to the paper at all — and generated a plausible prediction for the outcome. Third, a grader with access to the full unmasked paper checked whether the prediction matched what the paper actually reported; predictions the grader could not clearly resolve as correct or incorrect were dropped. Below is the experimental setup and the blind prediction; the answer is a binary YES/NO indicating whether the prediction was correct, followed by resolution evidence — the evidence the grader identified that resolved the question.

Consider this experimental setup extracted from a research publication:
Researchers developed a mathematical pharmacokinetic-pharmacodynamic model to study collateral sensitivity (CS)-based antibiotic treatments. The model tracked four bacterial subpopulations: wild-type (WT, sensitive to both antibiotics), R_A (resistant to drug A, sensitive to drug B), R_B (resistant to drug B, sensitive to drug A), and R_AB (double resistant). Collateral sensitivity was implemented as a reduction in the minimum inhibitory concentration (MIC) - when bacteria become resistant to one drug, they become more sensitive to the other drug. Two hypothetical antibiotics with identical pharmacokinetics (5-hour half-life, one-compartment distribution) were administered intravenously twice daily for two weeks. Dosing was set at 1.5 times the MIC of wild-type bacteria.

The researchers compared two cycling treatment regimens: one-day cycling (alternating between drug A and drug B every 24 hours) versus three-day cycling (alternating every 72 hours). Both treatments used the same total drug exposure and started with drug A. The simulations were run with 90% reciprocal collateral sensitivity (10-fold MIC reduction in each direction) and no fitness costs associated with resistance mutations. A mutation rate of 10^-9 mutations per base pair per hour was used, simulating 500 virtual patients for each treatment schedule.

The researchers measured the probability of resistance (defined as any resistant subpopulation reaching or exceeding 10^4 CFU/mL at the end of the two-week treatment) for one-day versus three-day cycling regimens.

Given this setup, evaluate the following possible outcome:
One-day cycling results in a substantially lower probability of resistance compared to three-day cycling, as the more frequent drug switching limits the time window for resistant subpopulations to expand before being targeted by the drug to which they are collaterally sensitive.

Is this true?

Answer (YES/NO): YES